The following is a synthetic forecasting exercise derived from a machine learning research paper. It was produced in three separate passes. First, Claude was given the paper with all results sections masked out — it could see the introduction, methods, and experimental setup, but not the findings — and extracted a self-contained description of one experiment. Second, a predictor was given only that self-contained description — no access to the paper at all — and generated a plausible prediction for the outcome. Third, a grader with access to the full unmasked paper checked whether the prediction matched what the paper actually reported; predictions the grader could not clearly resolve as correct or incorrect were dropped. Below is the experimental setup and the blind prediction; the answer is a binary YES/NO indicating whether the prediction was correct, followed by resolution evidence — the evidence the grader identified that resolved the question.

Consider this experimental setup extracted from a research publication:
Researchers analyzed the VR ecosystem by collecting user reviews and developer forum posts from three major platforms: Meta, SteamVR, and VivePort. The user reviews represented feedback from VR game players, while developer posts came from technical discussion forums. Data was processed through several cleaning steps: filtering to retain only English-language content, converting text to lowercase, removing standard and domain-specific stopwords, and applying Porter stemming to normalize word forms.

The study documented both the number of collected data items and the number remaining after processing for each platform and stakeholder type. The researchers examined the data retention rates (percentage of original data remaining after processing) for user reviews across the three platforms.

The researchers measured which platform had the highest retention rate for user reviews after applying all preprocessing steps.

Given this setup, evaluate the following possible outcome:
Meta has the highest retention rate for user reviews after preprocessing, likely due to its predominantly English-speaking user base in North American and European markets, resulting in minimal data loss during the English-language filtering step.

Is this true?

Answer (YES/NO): NO